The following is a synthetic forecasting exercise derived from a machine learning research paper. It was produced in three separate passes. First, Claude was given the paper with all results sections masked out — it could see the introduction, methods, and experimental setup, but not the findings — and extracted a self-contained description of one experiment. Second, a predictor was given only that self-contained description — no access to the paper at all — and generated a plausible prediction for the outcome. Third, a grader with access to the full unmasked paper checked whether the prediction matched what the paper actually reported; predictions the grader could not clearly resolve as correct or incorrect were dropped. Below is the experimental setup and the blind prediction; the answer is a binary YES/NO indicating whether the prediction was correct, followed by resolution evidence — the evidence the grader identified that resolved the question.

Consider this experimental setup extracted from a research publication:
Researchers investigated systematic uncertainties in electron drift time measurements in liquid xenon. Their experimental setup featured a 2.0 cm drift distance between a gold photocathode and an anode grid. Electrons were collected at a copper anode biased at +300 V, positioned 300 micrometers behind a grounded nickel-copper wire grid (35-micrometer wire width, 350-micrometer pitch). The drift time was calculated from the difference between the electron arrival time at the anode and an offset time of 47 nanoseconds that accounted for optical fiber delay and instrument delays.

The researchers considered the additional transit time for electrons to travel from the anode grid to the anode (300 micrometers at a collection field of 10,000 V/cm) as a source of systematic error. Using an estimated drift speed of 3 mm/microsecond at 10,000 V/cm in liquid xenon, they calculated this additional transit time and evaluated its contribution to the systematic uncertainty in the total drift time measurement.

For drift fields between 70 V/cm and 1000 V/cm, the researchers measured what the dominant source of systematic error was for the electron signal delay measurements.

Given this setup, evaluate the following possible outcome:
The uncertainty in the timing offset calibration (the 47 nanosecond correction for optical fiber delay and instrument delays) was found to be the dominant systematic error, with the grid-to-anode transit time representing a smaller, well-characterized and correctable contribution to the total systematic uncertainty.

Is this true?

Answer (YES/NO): NO